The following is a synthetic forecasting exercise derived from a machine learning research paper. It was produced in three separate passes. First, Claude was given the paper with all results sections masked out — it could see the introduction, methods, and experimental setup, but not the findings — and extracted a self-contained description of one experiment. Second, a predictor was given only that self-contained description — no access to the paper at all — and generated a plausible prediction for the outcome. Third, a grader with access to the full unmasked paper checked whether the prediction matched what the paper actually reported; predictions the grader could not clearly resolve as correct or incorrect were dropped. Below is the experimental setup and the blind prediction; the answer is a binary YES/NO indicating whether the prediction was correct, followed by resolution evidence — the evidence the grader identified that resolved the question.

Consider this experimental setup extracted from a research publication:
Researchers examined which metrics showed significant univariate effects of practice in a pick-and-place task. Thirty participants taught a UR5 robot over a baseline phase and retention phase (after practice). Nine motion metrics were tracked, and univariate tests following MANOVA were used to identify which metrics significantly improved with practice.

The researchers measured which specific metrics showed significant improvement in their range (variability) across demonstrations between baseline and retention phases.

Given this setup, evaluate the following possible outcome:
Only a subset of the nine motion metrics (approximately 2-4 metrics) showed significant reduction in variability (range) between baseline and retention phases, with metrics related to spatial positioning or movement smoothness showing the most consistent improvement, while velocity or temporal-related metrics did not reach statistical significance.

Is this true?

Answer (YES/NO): NO